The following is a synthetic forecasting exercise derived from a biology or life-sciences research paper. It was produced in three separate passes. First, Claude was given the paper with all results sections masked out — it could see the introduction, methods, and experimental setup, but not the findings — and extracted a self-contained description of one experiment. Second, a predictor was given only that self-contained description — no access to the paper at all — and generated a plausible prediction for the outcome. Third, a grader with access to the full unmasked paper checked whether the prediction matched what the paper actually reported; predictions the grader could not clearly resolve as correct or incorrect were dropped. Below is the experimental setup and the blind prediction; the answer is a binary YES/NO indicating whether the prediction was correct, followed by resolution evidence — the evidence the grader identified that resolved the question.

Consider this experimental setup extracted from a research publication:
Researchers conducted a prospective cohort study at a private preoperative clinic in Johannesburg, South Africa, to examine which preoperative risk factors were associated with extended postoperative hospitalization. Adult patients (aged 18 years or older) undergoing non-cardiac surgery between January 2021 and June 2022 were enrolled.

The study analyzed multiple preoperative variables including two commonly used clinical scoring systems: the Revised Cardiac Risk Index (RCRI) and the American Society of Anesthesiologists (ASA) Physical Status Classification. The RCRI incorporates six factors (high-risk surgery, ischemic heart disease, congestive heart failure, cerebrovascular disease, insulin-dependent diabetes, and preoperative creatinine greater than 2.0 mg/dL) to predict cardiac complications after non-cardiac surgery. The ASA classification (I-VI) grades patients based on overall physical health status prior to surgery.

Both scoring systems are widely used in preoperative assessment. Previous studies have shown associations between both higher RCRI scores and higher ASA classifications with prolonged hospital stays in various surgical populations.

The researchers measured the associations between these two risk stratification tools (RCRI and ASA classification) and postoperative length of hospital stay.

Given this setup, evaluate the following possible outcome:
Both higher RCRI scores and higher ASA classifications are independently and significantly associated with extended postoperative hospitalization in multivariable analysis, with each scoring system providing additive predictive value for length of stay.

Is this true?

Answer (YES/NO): NO